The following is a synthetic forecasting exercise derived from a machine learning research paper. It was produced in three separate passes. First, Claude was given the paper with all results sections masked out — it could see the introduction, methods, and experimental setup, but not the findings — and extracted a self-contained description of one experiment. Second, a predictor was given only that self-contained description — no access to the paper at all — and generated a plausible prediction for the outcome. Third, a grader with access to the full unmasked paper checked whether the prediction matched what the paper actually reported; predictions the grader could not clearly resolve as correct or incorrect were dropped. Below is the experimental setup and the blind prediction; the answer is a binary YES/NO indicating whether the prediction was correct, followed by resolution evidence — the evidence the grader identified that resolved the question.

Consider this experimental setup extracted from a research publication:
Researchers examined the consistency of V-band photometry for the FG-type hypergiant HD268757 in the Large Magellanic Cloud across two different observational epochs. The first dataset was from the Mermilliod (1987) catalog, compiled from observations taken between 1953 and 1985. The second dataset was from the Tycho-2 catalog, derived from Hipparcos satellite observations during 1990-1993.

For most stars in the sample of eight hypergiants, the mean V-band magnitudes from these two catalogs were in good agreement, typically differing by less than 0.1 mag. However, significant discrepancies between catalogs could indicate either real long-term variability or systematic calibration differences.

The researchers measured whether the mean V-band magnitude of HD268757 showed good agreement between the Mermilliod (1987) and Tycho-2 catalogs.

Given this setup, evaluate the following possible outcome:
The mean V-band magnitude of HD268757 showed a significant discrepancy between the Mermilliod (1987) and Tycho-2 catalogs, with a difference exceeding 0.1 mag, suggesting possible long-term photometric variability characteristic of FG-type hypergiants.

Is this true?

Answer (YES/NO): YES